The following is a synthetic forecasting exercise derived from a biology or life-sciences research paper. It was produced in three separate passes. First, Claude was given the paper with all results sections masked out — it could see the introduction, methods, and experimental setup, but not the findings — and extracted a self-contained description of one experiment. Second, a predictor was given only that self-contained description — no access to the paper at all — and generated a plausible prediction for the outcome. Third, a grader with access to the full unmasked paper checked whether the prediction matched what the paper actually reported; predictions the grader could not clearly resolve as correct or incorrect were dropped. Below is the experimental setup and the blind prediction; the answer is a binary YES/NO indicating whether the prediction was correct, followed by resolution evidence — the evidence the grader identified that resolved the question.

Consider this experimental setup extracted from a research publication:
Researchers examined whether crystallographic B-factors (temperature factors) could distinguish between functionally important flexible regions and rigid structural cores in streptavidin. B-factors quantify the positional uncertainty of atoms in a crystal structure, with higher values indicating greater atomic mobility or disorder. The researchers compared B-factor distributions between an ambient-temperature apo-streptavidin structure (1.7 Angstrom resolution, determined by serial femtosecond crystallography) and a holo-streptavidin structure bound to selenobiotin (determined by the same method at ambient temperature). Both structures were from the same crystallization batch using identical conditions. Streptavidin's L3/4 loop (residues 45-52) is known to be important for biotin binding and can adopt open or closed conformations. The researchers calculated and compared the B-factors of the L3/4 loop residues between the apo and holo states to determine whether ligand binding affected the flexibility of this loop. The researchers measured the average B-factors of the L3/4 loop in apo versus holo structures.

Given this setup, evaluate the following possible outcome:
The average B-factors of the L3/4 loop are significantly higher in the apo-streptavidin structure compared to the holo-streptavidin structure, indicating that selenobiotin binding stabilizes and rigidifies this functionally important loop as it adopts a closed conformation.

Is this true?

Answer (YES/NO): YES